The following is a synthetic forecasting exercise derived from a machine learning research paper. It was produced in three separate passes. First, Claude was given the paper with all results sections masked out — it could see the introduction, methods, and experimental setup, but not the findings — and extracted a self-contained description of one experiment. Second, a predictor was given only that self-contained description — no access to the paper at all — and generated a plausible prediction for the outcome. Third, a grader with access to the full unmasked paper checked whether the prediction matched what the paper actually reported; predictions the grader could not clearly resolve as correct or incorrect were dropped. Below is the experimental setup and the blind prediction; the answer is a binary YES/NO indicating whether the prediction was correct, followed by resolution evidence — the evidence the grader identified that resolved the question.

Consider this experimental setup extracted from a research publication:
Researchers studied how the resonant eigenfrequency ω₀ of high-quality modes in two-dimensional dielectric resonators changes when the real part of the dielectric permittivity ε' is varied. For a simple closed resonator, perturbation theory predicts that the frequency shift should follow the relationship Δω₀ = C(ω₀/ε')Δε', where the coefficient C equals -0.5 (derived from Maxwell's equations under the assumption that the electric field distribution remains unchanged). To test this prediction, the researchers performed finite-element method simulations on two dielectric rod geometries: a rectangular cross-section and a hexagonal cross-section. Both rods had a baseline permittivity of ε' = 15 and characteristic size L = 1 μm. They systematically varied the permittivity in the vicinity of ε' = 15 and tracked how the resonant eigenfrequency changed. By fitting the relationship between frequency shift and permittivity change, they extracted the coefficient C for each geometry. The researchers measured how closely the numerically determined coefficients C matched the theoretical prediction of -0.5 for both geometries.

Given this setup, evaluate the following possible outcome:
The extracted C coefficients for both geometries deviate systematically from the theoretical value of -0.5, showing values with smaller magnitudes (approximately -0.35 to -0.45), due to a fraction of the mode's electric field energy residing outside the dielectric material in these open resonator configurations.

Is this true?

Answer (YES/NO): NO